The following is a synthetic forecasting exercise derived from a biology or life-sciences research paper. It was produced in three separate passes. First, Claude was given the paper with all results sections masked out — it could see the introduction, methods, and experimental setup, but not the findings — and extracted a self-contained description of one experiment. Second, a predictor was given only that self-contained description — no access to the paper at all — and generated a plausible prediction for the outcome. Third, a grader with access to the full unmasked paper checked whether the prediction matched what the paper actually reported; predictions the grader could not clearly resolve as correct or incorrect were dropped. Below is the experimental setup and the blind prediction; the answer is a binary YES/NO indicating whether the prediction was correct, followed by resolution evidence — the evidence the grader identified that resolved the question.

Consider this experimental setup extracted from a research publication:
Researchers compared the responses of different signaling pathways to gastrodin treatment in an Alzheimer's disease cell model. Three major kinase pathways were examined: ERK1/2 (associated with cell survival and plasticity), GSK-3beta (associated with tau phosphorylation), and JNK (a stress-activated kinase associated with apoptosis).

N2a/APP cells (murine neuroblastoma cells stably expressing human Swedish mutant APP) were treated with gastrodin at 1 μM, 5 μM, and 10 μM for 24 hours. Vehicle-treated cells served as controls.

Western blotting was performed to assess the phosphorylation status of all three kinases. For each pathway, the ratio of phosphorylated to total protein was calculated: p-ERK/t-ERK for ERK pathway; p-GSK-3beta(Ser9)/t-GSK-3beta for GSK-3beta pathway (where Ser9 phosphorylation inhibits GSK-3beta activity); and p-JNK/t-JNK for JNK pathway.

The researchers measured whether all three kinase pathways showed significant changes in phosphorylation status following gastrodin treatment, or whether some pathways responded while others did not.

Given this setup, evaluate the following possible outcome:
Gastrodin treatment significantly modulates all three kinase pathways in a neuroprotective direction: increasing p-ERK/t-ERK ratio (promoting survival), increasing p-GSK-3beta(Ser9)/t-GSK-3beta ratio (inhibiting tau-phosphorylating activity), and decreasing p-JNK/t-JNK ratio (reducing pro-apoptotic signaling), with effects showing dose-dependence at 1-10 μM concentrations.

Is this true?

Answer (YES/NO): NO